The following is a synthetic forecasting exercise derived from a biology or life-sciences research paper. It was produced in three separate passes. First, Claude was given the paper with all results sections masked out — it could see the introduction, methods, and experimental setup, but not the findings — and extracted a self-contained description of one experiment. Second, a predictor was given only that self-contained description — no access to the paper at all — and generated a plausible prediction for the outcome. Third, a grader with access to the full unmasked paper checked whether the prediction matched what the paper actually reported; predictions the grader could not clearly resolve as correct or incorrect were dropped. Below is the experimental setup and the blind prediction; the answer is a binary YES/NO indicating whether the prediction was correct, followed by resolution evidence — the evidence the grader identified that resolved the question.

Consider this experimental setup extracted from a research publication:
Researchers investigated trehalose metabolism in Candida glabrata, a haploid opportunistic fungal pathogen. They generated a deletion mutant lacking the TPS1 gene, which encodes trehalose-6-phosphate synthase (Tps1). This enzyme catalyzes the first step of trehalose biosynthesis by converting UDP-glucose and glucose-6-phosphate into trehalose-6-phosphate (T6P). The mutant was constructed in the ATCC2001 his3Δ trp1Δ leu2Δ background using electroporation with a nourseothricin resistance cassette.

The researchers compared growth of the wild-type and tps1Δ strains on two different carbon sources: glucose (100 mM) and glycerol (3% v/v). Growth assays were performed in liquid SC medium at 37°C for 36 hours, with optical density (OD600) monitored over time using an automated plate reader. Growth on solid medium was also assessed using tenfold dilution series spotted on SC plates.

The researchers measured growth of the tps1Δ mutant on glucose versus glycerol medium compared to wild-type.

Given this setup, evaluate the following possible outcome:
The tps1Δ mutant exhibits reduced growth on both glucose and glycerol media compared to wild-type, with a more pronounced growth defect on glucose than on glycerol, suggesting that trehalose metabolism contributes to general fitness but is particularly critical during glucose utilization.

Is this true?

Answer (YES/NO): NO